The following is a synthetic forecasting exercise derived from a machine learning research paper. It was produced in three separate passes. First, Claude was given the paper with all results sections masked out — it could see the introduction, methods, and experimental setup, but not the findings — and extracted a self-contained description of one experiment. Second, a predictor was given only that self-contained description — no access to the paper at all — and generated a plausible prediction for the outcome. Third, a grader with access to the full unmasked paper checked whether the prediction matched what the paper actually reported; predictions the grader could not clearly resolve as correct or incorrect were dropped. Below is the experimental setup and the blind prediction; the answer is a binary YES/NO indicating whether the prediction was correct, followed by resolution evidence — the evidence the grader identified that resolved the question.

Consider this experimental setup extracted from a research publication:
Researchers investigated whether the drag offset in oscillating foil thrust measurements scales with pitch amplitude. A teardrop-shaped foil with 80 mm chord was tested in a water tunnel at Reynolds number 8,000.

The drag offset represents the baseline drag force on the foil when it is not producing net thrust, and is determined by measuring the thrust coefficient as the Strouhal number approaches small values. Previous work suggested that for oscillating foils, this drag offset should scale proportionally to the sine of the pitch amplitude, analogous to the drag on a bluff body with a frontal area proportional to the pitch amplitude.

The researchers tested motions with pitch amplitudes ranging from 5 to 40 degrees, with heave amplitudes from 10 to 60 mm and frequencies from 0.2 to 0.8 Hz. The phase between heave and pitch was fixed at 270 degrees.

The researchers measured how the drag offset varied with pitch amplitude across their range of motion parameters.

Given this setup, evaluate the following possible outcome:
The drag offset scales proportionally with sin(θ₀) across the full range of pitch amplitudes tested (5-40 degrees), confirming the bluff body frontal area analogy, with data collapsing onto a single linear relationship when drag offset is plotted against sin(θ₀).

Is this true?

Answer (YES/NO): YES